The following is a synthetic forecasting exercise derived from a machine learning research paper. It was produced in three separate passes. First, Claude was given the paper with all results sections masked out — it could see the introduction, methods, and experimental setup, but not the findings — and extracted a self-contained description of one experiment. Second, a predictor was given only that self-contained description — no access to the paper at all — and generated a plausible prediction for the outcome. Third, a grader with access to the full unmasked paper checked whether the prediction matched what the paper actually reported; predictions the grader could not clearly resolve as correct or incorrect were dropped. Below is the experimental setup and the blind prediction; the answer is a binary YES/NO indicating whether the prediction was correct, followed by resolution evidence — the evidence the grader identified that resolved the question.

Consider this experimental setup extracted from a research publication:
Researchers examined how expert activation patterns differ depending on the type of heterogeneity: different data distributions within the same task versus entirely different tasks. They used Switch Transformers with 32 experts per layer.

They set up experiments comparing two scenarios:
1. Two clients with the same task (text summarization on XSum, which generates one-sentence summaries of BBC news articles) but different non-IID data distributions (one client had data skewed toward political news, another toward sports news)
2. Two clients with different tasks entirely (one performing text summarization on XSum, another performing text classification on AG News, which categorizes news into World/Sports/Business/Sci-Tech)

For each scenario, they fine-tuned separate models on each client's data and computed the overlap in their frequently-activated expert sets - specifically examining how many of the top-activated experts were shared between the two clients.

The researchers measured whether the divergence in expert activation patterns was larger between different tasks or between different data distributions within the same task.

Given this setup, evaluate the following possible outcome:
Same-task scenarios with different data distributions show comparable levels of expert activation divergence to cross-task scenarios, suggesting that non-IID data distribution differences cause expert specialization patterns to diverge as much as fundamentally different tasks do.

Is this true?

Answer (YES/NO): NO